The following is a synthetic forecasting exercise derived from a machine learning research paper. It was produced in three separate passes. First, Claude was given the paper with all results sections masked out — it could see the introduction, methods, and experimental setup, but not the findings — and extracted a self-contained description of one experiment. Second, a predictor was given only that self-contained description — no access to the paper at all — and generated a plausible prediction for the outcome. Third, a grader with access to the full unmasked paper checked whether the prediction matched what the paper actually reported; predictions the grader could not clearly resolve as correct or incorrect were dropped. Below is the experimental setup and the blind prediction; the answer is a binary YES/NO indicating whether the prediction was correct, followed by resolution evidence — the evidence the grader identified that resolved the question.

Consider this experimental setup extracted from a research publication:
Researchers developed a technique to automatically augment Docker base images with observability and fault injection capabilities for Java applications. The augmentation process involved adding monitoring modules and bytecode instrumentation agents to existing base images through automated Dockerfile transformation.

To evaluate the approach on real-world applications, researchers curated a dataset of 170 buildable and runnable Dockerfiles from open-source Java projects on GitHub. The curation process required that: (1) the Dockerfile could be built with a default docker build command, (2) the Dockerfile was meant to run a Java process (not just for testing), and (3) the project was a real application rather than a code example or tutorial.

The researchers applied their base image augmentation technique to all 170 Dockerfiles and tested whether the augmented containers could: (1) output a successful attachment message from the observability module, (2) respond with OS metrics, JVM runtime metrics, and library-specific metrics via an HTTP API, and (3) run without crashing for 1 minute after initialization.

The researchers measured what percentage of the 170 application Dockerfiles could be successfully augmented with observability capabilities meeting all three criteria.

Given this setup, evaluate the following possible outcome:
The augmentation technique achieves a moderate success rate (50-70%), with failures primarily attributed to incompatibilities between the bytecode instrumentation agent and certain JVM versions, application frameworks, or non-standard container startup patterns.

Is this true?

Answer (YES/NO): NO